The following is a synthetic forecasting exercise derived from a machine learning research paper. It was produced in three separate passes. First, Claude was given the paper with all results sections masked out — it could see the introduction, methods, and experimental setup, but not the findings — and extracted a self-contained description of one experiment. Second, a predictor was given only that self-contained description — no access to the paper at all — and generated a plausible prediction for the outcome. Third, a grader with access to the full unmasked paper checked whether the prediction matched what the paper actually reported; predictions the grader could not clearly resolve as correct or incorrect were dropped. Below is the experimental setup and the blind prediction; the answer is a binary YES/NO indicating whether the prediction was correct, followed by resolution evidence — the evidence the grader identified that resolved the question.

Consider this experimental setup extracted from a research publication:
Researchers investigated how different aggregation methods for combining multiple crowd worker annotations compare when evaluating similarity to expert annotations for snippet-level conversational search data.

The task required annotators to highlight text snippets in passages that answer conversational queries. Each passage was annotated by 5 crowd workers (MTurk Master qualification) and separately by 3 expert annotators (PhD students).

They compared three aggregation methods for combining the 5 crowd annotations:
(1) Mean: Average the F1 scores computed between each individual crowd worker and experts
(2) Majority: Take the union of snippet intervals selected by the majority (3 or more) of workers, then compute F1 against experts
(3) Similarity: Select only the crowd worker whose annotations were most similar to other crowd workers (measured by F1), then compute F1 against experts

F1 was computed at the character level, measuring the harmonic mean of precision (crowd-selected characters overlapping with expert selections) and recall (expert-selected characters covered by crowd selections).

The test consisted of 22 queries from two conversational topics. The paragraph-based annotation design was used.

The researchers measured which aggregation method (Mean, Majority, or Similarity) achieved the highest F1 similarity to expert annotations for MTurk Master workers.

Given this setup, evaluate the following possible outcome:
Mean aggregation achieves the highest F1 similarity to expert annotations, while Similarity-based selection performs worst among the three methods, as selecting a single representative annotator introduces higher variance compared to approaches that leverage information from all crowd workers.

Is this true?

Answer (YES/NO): NO